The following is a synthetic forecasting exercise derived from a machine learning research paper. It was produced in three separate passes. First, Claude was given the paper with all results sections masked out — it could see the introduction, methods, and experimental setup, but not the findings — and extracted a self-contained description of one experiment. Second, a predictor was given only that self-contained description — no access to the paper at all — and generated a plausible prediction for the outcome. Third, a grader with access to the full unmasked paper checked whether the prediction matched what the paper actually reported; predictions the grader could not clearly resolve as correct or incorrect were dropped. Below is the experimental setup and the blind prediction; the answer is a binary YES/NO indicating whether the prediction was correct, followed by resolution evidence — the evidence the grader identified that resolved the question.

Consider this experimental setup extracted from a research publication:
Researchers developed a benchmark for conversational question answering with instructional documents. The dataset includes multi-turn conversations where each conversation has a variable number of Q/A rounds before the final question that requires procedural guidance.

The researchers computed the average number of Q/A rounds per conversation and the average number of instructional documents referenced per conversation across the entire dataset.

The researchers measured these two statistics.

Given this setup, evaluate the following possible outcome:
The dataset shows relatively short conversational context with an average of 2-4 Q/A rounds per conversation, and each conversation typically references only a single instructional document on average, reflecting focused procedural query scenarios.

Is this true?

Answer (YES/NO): NO